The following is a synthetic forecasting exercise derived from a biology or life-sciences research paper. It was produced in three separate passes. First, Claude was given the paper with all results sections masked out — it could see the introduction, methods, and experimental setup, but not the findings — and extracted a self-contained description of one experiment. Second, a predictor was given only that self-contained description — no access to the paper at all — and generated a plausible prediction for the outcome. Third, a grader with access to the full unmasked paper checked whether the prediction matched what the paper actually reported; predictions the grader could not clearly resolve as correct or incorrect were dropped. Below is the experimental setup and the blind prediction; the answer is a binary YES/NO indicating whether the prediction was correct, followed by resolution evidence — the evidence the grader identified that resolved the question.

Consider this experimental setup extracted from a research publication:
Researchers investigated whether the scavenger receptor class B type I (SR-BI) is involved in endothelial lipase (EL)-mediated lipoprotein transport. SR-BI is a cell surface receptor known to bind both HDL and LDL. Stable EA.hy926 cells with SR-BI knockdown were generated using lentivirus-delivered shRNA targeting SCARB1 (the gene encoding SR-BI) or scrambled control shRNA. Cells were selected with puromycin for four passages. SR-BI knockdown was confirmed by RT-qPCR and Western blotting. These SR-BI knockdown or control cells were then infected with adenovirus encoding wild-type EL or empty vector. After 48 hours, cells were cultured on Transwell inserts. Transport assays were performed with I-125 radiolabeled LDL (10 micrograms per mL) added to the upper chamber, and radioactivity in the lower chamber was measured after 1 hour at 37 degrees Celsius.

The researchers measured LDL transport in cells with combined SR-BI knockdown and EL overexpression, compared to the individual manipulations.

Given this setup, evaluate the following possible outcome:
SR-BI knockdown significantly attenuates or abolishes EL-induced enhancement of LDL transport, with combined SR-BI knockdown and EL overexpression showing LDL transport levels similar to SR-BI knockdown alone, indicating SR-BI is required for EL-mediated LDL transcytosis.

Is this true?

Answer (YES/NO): YES